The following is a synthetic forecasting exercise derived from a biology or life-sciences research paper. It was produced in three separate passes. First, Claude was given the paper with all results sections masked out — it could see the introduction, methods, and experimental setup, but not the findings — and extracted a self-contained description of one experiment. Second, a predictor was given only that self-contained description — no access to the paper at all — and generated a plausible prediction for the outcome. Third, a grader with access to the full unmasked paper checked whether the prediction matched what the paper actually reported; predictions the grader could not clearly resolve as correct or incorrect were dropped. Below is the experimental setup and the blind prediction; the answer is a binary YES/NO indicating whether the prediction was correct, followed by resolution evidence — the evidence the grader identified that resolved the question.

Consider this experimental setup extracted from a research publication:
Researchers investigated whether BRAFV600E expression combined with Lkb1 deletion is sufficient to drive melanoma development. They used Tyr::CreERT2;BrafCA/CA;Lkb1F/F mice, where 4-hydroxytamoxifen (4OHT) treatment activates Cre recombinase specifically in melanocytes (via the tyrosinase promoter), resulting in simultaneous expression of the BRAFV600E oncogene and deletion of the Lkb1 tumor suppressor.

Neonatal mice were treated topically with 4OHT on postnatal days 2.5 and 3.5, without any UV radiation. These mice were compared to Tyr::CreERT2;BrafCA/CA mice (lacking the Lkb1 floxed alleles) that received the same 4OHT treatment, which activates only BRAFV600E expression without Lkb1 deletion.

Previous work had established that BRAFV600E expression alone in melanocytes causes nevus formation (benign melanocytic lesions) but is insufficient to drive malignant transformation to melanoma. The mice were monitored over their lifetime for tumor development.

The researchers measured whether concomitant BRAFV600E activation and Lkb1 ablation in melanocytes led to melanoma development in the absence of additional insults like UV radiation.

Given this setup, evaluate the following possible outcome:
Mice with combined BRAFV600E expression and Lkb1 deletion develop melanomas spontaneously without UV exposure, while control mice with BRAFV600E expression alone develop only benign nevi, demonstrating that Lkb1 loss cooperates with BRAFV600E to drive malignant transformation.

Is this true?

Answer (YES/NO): YES